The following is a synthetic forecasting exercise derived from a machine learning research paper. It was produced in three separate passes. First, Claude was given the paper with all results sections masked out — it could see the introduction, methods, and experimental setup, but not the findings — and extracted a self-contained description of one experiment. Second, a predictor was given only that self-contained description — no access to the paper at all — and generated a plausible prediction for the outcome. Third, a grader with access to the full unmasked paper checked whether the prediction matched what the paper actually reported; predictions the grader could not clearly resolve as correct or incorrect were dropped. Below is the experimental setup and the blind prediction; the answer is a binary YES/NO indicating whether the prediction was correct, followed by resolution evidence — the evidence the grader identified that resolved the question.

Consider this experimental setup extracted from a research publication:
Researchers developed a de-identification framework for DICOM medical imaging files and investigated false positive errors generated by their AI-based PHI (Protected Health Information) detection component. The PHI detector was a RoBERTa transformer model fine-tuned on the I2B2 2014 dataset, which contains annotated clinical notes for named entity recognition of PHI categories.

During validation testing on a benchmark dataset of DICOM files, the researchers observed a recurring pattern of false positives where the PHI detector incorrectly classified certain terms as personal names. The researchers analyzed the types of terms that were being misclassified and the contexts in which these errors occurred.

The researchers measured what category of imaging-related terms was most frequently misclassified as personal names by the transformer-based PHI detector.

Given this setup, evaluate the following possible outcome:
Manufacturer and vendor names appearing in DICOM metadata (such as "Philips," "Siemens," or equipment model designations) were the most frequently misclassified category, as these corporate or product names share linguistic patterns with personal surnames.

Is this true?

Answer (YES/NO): NO